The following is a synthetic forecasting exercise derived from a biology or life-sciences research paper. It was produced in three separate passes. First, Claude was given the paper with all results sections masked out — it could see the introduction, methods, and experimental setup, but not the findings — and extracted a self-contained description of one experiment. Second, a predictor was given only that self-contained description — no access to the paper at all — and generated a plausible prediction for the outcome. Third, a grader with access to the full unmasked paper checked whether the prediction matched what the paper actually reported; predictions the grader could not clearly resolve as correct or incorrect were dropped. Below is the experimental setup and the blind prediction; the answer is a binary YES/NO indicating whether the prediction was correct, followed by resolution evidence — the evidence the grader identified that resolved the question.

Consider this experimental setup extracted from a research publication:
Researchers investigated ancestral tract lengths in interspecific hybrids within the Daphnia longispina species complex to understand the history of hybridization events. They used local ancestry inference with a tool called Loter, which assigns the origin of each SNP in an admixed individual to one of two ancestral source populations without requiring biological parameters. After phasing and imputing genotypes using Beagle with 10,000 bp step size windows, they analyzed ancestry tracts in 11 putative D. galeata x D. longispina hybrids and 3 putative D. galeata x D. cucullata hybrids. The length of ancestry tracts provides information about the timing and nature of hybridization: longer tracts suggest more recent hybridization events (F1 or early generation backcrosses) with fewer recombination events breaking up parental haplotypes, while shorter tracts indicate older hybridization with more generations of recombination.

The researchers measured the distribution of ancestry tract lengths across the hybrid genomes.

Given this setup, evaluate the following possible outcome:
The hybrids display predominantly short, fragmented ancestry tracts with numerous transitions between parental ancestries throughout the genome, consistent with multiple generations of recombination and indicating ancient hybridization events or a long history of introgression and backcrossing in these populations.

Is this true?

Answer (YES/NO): YES